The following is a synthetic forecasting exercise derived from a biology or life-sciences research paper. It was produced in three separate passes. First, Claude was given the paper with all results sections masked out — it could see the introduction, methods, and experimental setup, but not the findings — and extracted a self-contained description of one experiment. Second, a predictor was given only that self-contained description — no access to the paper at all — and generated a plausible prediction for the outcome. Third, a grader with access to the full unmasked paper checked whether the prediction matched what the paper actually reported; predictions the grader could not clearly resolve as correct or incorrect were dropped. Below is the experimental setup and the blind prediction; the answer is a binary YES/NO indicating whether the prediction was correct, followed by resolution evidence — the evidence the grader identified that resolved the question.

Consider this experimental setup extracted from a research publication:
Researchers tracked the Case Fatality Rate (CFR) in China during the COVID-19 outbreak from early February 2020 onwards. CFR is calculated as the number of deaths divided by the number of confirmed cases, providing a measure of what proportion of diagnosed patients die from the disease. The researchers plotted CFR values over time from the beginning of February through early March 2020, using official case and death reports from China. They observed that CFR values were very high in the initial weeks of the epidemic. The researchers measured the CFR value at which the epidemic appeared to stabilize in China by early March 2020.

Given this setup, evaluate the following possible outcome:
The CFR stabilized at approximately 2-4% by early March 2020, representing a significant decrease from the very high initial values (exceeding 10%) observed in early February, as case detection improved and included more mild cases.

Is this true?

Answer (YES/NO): NO